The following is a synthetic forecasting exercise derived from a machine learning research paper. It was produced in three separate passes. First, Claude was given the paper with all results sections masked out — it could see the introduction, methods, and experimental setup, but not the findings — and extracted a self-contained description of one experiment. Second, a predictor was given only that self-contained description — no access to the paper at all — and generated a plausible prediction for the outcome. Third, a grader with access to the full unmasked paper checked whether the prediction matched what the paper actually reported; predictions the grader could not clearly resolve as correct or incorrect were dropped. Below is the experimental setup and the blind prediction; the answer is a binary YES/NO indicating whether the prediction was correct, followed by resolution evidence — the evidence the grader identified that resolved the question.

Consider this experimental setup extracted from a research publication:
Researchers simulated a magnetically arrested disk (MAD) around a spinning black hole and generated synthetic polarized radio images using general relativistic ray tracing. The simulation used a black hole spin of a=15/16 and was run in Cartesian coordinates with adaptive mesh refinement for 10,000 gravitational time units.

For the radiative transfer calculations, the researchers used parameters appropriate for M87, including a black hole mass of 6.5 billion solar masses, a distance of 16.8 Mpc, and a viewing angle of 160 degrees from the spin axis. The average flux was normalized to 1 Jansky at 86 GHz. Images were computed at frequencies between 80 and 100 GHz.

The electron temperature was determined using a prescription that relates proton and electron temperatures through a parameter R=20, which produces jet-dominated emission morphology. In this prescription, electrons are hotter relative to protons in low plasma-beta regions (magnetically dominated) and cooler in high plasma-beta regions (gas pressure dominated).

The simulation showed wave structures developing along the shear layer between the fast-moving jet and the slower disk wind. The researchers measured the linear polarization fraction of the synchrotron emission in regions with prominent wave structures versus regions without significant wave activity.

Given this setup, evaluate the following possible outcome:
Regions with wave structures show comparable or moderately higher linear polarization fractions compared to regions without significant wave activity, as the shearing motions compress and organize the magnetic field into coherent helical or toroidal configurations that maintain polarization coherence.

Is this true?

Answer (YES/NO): NO